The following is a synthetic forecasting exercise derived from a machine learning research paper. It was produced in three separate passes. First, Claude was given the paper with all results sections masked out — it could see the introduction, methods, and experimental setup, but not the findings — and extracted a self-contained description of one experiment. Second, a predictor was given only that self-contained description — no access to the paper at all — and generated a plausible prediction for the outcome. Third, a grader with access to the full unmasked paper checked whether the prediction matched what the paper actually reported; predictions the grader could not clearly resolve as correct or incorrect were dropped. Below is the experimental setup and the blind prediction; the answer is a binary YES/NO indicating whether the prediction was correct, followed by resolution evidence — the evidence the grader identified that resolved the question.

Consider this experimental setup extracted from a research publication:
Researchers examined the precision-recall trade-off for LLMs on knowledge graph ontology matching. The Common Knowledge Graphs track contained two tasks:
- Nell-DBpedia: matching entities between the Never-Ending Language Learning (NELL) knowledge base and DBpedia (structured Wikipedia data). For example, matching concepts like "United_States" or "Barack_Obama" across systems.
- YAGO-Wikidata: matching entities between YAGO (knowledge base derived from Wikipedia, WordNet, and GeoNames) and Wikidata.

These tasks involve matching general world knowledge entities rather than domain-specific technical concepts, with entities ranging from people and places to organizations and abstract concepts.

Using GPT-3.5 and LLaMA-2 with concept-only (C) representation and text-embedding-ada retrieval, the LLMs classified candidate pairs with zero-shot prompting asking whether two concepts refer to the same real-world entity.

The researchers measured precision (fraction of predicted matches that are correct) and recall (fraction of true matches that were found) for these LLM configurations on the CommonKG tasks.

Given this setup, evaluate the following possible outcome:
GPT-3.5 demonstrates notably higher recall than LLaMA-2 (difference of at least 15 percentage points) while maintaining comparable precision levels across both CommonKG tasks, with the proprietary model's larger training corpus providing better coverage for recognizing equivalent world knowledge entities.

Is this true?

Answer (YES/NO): NO